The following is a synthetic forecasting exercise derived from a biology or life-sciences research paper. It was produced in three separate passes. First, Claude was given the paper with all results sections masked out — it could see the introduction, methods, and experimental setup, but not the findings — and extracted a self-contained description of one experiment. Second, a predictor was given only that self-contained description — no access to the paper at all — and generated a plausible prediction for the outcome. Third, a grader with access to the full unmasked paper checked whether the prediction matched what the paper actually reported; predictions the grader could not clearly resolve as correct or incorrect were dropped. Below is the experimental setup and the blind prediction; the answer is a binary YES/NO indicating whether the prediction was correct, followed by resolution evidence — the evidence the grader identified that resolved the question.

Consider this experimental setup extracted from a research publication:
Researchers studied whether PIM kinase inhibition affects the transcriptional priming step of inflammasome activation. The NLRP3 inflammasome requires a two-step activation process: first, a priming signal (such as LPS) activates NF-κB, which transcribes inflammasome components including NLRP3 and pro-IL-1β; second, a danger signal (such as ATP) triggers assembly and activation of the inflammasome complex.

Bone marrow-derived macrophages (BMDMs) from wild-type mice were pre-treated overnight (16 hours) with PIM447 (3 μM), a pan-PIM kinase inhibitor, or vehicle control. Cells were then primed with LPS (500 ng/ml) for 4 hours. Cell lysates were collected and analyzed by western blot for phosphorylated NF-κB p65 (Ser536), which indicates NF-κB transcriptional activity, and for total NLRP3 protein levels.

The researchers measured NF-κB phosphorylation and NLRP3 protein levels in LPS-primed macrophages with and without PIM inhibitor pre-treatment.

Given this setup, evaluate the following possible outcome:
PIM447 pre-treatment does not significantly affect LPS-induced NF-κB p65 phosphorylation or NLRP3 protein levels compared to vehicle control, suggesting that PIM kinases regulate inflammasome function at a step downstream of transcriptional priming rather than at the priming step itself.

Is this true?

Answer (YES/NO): NO